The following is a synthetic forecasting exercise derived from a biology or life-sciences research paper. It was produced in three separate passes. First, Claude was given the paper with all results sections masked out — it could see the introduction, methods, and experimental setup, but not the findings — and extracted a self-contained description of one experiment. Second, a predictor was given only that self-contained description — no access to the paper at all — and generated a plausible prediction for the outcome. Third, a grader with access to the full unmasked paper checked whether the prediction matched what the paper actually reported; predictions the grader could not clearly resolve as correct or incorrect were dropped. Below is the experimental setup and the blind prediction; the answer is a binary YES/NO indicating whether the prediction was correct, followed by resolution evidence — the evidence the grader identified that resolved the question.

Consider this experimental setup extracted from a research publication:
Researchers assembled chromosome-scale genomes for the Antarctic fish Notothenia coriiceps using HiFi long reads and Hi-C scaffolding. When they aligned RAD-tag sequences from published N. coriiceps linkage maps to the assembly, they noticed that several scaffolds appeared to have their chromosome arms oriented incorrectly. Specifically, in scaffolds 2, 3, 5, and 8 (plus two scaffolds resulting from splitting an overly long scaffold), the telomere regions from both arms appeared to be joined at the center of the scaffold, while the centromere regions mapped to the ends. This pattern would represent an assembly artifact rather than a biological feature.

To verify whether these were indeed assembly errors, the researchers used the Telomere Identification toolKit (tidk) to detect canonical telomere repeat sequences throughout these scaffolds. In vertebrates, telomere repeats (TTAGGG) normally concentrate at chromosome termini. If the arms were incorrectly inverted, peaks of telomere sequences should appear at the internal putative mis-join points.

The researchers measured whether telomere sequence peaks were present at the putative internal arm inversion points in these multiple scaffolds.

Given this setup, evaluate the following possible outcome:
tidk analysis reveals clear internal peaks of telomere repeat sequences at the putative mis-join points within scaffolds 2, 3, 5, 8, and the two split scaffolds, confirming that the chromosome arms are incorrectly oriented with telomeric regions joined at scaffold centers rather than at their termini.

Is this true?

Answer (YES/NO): YES